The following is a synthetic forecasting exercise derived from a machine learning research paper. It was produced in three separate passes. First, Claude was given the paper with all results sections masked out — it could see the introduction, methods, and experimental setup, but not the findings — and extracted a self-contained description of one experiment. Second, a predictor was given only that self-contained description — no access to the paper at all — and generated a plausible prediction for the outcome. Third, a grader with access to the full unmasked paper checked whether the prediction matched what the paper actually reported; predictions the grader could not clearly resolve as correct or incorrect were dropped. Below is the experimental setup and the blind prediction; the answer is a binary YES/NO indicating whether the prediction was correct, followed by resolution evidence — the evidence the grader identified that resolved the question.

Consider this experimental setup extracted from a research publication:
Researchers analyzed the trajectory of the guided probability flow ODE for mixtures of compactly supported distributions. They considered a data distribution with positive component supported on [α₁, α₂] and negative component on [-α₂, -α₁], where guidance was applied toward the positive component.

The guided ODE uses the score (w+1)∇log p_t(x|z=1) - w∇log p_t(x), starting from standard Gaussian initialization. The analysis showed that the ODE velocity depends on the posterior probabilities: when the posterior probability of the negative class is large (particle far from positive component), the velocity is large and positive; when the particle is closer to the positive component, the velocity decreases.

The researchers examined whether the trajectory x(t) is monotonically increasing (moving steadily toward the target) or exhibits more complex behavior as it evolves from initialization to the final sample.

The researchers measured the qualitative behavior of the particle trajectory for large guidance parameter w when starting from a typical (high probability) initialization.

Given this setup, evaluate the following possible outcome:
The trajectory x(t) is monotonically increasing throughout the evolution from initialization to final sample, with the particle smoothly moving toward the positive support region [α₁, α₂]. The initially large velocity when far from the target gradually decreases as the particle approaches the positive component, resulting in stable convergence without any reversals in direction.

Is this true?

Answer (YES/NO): NO